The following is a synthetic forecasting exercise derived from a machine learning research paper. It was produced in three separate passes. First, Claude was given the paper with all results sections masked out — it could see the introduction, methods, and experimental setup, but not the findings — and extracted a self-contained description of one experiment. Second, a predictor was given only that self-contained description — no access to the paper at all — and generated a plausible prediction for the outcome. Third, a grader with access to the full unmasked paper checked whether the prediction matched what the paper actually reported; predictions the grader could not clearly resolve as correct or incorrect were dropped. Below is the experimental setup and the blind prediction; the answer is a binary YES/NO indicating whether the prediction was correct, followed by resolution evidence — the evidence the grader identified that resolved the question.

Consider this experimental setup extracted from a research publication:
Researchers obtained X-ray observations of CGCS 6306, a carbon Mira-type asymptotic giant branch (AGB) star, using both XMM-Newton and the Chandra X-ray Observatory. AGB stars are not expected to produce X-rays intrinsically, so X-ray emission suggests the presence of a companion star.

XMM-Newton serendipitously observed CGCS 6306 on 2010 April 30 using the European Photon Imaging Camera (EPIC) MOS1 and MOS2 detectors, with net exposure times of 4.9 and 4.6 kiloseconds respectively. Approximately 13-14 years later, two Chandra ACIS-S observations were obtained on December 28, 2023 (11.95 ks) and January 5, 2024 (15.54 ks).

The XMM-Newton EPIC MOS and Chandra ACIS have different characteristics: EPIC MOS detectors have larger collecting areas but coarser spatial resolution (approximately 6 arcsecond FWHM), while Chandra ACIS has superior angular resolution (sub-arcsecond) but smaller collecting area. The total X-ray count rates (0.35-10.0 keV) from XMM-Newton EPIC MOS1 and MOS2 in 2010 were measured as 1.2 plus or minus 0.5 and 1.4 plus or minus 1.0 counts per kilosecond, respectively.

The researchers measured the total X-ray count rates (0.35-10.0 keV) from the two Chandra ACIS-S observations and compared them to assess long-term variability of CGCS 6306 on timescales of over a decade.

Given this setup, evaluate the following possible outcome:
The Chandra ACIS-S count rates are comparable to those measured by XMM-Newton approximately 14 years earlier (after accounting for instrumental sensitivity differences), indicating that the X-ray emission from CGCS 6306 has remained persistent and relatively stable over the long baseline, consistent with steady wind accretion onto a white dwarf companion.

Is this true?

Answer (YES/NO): YES